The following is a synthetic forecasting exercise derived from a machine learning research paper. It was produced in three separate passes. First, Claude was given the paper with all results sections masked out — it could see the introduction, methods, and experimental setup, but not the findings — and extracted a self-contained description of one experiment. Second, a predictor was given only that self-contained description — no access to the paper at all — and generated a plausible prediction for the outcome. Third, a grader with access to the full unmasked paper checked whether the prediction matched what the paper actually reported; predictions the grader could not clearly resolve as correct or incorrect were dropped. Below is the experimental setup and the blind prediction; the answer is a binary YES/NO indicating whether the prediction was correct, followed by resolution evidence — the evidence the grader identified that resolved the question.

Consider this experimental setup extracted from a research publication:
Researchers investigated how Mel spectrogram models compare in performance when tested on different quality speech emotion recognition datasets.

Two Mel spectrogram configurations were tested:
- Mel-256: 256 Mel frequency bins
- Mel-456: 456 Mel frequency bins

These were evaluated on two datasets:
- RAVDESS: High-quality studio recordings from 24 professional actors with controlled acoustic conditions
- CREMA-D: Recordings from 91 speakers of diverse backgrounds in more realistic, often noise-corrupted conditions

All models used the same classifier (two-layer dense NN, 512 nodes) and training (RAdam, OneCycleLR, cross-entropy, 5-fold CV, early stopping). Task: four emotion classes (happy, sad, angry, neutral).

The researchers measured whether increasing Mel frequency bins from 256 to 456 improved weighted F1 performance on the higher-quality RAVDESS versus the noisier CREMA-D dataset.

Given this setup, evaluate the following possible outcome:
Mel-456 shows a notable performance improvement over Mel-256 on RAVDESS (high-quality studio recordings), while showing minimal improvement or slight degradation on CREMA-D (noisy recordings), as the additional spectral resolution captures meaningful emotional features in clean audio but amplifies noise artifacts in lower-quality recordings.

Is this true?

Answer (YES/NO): NO